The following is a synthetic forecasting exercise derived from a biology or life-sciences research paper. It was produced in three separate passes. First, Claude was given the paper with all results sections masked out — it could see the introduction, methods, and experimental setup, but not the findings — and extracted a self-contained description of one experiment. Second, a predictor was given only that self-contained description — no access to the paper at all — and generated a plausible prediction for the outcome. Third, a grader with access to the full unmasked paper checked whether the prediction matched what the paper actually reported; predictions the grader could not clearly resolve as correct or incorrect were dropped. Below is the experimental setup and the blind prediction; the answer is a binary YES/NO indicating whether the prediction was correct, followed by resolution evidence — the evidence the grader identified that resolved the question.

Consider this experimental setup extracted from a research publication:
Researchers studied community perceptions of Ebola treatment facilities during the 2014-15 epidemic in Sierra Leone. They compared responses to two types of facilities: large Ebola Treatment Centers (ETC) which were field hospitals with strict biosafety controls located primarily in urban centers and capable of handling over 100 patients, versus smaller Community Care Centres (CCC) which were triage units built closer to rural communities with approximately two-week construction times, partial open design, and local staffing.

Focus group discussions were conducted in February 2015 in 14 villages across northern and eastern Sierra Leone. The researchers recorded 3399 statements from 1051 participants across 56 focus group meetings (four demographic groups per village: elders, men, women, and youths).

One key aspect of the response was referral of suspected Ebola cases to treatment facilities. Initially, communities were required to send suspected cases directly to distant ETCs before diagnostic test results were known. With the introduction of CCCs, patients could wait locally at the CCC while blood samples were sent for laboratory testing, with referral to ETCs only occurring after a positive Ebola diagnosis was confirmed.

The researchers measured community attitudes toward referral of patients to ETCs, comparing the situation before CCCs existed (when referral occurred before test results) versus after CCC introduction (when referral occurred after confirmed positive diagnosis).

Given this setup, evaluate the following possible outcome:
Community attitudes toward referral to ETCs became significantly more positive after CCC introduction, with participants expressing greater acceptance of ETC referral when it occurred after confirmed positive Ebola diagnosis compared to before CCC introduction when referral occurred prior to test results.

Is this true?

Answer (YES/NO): NO